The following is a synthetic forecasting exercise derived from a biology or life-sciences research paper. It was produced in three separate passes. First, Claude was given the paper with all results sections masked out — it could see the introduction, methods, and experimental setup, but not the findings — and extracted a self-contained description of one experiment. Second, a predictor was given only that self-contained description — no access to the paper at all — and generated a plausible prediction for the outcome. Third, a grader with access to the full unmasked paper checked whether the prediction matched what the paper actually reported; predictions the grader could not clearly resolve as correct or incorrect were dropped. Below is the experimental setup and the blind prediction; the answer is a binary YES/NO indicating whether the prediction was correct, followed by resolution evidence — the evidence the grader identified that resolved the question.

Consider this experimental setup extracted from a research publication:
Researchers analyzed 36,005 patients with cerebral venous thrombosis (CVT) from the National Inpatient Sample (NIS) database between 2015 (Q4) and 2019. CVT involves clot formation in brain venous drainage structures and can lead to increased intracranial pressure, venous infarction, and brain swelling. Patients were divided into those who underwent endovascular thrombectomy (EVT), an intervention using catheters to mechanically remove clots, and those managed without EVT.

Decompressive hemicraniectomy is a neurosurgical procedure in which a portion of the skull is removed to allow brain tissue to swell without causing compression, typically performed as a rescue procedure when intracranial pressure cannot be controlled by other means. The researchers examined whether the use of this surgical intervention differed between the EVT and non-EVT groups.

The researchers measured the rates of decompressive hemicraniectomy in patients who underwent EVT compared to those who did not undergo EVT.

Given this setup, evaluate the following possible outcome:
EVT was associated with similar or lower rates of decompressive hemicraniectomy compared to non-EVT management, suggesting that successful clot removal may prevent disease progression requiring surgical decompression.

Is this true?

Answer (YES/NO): YES